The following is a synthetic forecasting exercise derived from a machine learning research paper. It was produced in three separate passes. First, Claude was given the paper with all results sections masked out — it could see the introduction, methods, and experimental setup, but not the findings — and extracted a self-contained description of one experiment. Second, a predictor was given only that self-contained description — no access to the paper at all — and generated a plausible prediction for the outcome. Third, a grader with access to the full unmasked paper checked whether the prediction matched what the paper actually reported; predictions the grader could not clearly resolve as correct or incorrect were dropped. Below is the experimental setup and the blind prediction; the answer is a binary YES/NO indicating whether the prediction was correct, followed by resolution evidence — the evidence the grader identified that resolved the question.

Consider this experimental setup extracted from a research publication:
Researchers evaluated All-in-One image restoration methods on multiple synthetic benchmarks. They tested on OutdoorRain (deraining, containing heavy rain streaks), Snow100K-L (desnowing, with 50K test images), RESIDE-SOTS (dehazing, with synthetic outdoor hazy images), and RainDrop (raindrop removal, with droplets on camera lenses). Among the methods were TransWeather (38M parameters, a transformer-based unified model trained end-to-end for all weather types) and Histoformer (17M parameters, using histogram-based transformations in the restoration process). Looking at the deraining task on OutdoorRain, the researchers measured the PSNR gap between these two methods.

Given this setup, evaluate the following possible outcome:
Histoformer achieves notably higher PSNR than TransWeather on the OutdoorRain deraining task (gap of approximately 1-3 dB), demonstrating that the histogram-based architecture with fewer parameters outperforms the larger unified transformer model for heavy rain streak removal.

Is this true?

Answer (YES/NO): NO